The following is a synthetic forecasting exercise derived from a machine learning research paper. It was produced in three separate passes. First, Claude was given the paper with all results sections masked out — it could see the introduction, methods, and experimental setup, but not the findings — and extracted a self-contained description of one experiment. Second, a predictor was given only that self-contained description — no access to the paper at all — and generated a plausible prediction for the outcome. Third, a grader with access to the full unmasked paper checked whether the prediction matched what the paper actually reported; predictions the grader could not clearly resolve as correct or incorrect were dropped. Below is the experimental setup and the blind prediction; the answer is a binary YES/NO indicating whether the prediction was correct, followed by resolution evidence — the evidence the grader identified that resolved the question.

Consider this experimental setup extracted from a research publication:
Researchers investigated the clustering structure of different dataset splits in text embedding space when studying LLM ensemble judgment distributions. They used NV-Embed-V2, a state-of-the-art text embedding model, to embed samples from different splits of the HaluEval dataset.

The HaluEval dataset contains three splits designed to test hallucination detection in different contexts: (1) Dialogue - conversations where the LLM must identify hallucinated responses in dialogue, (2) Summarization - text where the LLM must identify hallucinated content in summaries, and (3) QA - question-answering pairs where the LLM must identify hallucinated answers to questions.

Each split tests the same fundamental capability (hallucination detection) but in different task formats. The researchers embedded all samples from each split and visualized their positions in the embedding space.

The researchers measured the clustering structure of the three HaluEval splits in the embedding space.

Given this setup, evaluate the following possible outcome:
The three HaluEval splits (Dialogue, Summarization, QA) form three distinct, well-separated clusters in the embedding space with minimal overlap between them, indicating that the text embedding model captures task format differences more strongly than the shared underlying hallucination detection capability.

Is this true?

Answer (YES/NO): YES